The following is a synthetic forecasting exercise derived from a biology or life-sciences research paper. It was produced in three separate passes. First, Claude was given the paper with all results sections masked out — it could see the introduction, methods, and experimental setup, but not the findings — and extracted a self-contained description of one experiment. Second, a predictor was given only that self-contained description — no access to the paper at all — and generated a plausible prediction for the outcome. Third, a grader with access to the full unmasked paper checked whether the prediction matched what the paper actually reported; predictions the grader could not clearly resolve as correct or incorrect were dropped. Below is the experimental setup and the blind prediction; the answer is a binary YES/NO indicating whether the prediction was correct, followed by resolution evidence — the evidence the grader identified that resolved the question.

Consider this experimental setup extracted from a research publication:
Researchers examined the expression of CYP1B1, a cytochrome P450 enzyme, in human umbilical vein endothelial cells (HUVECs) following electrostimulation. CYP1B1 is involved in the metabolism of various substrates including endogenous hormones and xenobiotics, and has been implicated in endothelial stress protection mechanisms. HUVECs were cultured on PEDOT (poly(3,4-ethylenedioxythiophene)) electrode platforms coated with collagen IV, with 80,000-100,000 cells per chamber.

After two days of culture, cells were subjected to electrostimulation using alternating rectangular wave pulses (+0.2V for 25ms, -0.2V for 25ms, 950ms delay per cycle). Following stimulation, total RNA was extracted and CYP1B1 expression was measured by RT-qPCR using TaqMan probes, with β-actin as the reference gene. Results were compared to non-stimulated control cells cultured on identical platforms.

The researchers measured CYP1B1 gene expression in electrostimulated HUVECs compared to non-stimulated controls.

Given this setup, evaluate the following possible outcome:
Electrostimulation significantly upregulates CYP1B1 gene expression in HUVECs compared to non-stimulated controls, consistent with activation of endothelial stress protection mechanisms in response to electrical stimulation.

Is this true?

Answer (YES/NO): NO